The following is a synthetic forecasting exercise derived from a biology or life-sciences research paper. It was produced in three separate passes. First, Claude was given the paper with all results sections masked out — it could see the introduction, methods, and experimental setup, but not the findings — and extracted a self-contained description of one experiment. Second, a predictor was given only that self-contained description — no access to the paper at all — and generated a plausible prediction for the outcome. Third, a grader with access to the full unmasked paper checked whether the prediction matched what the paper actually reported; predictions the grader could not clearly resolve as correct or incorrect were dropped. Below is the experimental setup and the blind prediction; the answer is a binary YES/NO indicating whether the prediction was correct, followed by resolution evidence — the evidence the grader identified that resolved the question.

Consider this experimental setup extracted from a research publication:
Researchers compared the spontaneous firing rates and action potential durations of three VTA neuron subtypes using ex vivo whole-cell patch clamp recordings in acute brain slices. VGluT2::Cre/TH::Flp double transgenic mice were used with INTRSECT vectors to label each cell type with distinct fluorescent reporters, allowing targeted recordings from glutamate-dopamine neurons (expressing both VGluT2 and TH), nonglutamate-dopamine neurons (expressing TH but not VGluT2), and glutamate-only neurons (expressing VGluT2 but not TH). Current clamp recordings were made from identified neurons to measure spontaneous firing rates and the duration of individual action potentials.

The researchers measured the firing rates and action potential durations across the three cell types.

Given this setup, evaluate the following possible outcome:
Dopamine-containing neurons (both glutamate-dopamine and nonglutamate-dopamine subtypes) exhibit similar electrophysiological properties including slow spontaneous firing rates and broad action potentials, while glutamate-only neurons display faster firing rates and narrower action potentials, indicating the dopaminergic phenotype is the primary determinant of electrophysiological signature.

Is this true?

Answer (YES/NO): NO